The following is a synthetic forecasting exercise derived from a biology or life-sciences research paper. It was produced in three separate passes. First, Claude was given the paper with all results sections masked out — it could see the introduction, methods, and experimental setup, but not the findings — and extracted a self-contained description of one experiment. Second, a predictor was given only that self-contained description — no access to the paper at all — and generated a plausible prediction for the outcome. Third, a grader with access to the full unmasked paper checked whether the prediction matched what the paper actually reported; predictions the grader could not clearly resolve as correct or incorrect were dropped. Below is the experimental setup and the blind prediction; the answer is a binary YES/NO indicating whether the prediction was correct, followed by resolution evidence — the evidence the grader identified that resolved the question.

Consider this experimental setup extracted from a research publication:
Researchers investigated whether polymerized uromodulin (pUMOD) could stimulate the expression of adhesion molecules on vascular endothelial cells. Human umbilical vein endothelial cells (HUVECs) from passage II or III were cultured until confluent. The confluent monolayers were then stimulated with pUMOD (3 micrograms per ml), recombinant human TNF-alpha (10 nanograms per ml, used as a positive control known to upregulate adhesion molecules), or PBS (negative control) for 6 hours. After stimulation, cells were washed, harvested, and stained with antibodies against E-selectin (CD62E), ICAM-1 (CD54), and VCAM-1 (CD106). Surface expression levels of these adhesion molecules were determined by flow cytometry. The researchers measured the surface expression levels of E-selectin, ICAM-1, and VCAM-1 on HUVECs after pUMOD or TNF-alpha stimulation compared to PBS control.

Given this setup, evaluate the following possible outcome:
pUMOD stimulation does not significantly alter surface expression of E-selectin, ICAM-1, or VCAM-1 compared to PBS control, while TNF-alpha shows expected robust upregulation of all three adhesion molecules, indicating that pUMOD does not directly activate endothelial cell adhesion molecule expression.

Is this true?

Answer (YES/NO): YES